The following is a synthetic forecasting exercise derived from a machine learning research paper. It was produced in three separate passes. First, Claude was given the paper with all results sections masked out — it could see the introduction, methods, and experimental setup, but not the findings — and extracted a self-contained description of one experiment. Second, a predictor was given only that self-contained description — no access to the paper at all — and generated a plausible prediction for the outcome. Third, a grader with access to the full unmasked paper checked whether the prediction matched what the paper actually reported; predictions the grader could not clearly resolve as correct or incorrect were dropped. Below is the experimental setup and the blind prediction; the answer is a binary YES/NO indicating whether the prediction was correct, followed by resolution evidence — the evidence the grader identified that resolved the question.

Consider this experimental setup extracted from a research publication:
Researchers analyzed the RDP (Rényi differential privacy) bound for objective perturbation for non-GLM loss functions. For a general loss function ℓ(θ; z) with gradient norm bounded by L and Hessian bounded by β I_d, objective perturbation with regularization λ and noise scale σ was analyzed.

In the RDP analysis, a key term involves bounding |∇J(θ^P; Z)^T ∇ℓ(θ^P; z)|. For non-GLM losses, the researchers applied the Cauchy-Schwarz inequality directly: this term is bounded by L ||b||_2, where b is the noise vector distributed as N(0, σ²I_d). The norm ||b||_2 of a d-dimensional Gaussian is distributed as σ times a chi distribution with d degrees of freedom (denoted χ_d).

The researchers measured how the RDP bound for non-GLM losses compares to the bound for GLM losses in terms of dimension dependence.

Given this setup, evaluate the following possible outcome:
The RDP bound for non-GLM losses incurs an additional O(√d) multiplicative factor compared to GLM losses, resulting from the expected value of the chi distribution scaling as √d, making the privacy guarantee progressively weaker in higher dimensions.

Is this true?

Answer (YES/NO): NO